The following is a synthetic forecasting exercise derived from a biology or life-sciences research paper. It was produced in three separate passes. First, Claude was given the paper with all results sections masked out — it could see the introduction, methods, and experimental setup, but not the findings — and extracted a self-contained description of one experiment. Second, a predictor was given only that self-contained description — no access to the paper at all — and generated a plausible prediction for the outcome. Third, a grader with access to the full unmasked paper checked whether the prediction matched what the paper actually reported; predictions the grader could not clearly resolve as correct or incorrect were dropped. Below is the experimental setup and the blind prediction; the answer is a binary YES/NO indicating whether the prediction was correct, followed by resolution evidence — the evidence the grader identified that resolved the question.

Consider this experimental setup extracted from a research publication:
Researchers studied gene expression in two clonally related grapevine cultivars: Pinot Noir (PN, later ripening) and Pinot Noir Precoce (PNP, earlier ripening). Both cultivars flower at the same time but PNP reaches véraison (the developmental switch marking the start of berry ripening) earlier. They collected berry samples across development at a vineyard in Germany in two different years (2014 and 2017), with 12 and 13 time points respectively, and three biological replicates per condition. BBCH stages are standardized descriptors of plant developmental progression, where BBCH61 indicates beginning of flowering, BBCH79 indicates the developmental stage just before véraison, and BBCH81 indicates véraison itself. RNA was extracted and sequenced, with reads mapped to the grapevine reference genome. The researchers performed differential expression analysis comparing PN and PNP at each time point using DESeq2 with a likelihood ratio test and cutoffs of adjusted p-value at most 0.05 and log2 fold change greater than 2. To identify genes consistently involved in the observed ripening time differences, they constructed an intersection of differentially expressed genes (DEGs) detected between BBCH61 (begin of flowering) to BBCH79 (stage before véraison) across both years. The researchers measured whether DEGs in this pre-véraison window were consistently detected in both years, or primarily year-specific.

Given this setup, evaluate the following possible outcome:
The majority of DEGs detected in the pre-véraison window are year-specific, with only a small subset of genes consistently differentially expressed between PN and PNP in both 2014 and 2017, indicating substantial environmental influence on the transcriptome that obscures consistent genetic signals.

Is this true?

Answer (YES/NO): YES